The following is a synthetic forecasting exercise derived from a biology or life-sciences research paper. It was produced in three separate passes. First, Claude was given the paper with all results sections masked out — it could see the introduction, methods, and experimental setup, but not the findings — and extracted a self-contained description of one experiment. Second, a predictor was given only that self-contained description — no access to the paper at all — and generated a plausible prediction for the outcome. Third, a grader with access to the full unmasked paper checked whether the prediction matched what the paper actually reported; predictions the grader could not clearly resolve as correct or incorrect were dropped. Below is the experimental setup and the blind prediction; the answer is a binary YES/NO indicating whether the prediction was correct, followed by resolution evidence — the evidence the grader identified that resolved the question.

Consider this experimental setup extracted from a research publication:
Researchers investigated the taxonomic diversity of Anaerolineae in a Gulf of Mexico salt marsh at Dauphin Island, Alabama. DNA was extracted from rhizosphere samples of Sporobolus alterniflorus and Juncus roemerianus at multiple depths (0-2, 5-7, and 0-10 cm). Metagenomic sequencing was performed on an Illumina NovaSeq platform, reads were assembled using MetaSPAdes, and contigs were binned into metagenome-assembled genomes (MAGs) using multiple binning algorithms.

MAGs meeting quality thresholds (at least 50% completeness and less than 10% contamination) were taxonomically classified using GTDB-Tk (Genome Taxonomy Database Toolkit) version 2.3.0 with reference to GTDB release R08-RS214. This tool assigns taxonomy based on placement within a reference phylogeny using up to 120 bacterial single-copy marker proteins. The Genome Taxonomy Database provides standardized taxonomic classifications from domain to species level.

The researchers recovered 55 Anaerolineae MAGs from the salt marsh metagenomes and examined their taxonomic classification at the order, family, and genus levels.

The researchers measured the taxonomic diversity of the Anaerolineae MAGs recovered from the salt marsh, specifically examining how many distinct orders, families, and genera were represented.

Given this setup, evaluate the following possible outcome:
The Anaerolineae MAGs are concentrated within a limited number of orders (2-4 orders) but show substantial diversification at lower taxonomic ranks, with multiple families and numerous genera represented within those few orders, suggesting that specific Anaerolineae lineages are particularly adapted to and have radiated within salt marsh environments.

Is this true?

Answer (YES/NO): NO